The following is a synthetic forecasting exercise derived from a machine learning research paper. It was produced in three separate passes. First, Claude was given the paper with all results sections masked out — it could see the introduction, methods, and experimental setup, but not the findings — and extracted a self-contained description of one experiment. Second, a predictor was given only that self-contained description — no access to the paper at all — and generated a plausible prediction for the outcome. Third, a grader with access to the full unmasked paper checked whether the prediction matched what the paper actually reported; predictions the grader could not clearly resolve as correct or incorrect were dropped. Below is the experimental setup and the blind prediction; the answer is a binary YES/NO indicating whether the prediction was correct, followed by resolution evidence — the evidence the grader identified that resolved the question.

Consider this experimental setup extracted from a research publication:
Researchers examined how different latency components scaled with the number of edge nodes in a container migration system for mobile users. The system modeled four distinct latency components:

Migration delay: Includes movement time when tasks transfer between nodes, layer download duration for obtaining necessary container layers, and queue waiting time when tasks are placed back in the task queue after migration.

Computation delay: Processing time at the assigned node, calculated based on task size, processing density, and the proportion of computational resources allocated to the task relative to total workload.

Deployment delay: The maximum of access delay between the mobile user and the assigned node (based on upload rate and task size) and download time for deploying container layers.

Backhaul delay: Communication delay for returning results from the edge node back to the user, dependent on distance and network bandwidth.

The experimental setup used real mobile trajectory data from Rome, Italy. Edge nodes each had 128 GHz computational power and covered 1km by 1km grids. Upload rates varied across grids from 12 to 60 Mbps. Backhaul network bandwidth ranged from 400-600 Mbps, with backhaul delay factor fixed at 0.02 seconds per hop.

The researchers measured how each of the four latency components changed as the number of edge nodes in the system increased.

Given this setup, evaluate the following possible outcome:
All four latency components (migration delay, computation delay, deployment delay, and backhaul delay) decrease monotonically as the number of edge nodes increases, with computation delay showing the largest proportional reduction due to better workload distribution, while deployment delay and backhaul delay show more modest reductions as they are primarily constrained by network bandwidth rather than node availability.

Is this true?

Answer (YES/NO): NO